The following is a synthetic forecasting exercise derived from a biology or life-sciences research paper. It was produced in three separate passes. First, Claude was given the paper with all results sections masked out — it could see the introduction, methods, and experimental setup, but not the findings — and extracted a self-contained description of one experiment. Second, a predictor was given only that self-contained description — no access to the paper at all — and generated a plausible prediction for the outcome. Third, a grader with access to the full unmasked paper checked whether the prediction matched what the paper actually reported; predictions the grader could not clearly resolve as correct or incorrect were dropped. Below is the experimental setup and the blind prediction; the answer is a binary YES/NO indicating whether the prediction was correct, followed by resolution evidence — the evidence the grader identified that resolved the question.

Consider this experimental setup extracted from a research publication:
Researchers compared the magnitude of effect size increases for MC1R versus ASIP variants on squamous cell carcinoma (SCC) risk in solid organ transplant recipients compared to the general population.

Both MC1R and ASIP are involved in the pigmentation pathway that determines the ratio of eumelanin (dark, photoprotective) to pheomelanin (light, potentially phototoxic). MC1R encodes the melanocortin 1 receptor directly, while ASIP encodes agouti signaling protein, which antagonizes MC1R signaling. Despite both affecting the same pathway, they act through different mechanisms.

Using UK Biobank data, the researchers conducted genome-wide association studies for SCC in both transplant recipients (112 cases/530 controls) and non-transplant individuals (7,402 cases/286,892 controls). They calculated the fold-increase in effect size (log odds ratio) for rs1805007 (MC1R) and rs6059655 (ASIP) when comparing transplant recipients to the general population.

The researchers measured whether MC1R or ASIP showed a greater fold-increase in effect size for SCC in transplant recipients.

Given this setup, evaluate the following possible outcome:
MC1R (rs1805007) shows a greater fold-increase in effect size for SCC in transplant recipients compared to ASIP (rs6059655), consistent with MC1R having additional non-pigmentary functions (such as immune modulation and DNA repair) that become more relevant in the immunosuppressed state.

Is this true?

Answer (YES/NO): YES